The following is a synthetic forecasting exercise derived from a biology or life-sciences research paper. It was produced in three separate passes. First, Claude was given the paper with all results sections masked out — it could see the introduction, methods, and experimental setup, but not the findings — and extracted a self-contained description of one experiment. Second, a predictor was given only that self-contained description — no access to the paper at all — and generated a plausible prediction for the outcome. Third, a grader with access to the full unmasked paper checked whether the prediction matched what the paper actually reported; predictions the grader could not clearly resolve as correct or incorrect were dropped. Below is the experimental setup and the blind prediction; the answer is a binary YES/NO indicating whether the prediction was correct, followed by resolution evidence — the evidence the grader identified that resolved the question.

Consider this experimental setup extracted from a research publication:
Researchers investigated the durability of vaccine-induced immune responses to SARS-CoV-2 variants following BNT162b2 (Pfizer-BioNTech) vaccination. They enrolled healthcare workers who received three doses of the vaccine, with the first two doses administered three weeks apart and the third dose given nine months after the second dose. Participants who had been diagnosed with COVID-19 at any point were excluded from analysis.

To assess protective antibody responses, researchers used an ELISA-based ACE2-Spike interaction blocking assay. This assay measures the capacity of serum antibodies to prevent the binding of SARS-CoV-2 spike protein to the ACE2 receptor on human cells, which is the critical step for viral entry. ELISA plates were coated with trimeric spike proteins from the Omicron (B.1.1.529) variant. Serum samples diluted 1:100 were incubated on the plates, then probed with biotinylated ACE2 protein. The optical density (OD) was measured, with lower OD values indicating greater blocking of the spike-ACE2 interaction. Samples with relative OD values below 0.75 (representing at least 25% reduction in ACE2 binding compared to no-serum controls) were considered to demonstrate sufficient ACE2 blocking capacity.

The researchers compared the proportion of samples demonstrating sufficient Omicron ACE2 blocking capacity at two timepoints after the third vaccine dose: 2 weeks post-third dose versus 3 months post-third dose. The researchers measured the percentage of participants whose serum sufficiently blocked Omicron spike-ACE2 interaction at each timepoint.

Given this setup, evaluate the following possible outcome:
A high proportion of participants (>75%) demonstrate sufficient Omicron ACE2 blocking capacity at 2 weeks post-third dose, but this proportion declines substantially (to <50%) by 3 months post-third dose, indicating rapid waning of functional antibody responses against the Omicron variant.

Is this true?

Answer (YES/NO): NO